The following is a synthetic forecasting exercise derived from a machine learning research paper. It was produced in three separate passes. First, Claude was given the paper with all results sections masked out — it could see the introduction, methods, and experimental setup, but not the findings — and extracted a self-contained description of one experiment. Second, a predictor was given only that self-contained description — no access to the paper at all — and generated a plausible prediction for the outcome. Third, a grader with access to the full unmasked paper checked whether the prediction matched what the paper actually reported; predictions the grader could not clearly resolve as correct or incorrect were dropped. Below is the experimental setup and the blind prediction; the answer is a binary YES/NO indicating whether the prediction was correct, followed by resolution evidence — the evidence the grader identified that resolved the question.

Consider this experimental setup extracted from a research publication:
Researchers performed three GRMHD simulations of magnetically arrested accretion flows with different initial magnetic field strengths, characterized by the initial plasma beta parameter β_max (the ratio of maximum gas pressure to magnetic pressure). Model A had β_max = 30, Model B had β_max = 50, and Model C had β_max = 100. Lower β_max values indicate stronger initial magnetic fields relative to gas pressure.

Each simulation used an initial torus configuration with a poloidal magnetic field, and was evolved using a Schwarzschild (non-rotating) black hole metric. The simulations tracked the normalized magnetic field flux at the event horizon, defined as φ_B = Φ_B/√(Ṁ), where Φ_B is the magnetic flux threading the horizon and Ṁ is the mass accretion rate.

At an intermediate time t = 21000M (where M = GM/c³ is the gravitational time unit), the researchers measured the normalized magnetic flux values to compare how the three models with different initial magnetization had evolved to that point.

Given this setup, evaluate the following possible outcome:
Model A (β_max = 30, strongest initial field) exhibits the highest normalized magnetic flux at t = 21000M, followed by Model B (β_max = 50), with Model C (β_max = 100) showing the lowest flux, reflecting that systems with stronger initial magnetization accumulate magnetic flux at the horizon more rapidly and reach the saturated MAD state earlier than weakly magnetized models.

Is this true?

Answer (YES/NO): YES